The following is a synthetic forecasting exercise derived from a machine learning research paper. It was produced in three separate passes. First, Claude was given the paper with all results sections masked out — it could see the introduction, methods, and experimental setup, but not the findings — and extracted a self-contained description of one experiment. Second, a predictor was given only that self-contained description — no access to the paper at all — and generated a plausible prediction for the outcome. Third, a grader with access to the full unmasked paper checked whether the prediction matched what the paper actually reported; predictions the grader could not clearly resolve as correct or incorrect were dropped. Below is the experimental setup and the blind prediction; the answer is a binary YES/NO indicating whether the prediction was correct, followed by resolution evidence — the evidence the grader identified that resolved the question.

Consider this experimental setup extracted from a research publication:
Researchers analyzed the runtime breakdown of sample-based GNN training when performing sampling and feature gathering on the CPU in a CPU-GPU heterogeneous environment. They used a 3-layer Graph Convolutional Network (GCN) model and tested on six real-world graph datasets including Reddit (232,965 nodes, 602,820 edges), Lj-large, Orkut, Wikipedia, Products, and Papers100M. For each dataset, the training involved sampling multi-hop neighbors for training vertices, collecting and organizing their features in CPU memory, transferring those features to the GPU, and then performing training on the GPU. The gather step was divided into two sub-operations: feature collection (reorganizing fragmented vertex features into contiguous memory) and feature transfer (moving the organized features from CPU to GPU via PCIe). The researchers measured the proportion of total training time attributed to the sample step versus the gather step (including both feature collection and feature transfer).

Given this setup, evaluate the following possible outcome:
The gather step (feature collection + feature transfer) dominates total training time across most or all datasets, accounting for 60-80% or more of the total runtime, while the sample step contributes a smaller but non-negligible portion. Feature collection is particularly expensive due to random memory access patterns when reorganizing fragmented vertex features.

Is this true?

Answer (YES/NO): NO